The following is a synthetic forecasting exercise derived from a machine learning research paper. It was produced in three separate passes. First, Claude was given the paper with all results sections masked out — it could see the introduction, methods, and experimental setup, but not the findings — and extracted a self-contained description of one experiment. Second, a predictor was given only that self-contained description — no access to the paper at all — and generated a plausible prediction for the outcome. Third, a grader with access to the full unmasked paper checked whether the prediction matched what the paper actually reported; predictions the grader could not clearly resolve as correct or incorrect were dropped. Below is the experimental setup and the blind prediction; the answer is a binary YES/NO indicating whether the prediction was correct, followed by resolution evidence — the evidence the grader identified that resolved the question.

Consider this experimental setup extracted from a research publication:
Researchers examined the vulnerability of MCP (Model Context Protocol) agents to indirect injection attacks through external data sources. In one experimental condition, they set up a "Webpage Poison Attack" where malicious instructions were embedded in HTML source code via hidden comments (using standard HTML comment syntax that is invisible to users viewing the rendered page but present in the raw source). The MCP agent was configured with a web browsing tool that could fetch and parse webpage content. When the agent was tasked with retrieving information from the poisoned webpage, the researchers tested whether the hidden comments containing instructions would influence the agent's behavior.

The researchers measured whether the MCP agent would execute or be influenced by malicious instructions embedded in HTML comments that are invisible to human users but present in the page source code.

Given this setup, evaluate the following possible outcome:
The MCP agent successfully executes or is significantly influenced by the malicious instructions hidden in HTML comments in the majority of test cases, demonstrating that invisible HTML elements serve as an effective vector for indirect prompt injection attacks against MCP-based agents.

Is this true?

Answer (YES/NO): YES